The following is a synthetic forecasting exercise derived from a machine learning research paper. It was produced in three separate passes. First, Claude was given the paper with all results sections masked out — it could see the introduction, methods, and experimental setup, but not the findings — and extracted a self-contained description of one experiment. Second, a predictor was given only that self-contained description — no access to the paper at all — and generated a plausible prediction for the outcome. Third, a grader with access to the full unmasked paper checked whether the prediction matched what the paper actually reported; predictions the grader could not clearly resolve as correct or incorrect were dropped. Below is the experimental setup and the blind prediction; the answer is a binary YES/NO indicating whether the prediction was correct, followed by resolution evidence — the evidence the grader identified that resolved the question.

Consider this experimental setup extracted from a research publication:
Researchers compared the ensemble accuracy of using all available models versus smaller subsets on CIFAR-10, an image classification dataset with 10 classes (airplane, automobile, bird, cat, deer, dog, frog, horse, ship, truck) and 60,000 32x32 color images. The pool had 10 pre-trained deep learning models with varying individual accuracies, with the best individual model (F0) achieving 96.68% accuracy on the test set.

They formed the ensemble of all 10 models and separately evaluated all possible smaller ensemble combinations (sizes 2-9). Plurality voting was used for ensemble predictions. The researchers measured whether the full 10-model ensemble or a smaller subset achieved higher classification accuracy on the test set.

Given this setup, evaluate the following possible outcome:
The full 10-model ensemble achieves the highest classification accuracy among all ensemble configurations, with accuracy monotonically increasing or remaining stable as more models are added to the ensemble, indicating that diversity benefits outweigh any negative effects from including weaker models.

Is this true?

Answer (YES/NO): NO